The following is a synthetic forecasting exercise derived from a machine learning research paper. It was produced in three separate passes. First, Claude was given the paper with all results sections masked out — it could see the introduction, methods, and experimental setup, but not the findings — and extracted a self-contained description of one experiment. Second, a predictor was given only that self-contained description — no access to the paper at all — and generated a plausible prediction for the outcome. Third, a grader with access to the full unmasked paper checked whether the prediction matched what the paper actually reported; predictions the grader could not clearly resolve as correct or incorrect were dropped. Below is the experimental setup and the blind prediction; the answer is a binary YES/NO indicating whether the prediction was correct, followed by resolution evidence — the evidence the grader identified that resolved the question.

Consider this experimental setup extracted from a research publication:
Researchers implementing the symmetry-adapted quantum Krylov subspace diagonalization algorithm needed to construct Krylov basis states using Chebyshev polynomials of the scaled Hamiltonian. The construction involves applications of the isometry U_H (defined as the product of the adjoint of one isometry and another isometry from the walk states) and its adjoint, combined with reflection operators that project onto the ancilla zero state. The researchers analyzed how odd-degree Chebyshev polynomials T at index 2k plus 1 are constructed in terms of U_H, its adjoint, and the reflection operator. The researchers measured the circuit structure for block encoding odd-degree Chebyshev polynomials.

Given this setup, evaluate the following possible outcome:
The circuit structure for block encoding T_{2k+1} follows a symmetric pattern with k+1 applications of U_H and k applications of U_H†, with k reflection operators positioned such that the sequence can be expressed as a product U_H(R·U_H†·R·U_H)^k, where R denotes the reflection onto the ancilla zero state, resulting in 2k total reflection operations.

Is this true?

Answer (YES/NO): NO